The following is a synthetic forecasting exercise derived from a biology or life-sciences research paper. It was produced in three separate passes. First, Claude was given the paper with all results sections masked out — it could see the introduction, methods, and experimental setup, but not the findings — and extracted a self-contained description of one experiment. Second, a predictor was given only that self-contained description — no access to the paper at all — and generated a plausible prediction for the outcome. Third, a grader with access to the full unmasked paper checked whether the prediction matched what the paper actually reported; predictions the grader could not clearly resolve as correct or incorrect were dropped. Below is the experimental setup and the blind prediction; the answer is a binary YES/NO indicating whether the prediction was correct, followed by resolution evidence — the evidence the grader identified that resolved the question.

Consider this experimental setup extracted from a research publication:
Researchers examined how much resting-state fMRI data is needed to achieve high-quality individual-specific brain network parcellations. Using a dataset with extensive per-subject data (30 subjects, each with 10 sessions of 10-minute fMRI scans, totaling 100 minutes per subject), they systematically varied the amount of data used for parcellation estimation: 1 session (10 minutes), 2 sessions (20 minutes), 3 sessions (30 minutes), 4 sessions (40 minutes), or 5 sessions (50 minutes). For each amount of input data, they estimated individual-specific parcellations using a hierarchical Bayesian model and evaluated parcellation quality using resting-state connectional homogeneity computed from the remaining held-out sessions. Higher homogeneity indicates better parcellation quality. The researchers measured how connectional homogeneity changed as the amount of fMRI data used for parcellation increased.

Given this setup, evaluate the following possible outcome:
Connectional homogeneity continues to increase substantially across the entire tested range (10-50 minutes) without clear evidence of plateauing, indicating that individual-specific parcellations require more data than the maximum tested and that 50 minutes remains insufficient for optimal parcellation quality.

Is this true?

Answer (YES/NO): NO